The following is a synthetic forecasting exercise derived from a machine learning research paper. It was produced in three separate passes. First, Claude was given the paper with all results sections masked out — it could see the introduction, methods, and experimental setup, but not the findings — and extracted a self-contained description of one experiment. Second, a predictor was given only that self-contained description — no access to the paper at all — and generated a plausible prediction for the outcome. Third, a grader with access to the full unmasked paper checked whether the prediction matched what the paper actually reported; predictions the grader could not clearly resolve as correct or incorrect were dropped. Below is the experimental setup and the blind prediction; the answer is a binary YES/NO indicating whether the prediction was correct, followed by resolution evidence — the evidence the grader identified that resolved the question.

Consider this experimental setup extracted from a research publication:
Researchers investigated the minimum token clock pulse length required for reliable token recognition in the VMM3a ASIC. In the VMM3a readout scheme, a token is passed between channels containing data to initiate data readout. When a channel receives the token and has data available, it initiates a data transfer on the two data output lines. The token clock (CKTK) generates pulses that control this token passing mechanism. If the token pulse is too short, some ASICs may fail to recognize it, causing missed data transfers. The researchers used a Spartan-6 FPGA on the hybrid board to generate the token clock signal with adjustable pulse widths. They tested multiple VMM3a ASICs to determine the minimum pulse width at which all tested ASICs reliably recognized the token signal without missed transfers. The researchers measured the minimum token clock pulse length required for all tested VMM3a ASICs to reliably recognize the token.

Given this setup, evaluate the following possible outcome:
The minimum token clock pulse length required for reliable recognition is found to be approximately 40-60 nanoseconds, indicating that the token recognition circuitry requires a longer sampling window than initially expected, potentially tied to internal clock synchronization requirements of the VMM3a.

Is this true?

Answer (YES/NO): NO